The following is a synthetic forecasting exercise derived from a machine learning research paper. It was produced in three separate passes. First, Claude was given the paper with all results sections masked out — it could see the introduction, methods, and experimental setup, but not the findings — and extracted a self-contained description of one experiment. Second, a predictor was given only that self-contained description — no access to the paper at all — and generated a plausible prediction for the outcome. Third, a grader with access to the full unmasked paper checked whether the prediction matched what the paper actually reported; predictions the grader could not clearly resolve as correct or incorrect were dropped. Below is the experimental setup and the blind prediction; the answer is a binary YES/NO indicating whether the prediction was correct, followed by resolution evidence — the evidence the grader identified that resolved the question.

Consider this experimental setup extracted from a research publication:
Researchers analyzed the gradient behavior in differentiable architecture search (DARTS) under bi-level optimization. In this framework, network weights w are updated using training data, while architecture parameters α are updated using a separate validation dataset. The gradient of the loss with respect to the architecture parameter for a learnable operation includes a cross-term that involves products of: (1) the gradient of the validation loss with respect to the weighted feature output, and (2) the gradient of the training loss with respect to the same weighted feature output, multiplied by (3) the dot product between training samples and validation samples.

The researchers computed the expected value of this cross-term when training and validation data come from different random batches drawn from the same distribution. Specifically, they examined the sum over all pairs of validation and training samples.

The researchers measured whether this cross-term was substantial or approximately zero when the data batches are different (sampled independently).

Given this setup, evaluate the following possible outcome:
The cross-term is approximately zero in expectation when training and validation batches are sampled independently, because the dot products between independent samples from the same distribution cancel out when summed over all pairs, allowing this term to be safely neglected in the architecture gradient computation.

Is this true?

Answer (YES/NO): NO